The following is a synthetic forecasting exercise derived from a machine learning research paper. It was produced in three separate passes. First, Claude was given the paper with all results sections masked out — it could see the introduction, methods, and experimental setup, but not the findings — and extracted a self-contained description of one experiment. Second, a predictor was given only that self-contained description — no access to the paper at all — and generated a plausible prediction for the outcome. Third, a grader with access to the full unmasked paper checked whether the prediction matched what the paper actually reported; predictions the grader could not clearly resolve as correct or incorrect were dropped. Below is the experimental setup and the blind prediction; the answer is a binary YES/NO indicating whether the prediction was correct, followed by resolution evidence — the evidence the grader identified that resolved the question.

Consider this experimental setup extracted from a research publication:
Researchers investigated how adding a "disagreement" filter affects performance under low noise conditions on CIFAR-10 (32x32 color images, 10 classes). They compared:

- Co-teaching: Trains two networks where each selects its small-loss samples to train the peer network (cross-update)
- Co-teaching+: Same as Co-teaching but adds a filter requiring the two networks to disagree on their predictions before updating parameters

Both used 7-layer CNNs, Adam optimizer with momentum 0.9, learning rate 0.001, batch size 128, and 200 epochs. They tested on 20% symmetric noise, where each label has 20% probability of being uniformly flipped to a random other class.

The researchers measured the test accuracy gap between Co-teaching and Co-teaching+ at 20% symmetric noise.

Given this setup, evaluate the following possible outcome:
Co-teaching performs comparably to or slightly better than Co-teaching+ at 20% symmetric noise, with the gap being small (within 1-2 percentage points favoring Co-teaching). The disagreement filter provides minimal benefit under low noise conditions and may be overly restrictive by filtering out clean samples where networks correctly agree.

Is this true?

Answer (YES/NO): NO